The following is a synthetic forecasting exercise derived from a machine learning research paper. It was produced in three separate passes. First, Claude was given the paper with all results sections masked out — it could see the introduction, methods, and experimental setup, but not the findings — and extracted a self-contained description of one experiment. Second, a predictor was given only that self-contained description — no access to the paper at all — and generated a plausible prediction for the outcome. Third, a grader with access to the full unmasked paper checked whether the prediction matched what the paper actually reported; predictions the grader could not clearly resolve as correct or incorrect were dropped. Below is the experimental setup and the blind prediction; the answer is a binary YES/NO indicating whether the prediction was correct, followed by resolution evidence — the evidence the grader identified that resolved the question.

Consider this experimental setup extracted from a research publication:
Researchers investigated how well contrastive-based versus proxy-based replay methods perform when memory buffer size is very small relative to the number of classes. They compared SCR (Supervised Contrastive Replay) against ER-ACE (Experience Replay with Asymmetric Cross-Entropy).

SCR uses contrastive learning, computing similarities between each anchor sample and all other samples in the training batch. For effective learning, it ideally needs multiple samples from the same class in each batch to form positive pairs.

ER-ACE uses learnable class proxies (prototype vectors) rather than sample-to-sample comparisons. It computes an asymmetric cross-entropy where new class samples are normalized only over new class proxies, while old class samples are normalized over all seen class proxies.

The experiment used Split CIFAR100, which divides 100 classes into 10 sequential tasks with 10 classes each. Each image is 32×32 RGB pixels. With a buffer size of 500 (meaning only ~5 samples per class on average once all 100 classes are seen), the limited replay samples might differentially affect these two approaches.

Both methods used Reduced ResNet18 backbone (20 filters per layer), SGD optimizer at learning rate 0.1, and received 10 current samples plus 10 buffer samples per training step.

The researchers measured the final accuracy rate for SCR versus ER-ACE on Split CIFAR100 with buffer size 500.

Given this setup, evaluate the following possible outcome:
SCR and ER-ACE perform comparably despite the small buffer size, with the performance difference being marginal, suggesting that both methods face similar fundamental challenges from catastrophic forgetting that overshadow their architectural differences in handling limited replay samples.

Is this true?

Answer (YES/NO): NO